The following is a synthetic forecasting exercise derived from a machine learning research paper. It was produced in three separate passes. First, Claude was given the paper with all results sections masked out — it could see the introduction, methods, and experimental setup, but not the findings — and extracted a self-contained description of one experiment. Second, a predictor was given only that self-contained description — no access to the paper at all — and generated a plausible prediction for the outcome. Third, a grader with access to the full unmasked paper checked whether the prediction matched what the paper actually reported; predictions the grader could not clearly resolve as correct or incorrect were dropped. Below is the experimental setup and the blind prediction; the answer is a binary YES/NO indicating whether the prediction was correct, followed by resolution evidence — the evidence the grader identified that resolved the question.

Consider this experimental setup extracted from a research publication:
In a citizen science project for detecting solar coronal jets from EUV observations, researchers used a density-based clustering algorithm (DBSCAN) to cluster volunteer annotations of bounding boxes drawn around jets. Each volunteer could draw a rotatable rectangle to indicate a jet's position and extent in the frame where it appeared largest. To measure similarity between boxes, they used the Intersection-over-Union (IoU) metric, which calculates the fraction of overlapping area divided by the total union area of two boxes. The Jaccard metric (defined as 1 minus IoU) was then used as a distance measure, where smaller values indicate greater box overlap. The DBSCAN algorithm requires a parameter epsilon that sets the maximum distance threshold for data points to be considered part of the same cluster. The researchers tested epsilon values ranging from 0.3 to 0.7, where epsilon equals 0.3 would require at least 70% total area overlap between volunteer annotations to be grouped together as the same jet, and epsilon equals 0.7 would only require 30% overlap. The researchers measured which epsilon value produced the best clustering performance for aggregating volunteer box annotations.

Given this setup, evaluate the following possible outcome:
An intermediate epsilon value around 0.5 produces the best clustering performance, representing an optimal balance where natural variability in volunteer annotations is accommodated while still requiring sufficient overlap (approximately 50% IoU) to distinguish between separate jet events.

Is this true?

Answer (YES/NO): NO